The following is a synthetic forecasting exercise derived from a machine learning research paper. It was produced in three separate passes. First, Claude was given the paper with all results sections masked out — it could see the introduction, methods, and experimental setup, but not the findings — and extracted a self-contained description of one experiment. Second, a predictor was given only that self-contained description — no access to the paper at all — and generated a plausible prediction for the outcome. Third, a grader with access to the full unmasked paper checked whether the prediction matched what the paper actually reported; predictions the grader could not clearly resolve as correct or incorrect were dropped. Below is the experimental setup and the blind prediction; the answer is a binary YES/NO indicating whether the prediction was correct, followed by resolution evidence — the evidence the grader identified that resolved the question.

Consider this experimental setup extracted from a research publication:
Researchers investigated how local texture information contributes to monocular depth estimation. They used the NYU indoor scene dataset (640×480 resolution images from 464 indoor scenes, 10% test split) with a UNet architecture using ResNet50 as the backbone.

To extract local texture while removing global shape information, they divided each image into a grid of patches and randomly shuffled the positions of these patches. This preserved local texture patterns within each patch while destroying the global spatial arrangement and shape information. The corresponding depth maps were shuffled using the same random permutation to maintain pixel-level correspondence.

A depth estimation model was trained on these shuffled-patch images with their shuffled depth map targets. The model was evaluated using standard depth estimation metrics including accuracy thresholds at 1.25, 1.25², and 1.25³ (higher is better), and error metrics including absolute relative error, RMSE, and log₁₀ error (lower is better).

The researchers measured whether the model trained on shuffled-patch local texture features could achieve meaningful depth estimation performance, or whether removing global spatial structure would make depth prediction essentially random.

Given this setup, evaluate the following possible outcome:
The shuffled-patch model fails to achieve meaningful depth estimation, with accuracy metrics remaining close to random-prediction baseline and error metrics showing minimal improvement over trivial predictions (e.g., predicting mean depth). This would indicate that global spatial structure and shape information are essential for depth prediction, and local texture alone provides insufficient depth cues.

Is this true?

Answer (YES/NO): NO